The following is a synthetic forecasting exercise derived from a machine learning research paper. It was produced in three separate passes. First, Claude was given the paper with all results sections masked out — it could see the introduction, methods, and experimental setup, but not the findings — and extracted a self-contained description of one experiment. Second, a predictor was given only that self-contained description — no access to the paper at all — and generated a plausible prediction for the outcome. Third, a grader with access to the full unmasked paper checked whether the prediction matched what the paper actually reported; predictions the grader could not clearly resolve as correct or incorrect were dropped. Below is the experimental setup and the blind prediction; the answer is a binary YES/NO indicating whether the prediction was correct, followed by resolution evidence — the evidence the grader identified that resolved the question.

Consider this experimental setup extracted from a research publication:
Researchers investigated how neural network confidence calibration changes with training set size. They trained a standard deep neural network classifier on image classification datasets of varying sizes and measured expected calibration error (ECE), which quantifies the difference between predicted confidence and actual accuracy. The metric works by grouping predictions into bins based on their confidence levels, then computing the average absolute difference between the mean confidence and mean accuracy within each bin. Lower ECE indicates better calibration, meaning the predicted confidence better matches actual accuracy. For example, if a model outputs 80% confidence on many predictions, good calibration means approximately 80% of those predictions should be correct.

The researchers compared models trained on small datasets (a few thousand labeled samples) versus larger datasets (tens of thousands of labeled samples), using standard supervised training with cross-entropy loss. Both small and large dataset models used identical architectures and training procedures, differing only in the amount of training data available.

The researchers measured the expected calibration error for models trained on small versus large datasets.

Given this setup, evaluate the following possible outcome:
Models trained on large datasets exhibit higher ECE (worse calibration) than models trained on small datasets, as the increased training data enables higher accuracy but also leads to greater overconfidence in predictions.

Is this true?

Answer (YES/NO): NO